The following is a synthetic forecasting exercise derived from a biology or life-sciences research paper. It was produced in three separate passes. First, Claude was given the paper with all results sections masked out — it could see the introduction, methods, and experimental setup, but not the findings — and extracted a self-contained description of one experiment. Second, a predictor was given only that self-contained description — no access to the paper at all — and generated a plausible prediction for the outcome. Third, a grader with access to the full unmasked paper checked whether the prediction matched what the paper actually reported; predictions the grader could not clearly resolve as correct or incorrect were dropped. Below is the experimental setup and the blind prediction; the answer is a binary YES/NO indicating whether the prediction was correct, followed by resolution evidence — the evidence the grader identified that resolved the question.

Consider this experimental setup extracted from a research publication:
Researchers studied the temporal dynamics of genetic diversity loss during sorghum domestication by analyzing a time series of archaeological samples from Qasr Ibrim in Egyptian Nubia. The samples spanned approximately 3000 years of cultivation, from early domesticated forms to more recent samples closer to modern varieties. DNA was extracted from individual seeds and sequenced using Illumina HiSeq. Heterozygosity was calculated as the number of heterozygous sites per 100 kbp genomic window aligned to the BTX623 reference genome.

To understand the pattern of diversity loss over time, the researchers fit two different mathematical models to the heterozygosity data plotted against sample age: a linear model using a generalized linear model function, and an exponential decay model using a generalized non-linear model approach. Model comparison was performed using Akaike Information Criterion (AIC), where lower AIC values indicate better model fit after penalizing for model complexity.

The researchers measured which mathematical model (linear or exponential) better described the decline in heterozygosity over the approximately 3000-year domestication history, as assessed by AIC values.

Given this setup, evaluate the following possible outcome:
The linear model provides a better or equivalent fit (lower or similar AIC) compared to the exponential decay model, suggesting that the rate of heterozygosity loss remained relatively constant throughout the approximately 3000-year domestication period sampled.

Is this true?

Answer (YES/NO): YES